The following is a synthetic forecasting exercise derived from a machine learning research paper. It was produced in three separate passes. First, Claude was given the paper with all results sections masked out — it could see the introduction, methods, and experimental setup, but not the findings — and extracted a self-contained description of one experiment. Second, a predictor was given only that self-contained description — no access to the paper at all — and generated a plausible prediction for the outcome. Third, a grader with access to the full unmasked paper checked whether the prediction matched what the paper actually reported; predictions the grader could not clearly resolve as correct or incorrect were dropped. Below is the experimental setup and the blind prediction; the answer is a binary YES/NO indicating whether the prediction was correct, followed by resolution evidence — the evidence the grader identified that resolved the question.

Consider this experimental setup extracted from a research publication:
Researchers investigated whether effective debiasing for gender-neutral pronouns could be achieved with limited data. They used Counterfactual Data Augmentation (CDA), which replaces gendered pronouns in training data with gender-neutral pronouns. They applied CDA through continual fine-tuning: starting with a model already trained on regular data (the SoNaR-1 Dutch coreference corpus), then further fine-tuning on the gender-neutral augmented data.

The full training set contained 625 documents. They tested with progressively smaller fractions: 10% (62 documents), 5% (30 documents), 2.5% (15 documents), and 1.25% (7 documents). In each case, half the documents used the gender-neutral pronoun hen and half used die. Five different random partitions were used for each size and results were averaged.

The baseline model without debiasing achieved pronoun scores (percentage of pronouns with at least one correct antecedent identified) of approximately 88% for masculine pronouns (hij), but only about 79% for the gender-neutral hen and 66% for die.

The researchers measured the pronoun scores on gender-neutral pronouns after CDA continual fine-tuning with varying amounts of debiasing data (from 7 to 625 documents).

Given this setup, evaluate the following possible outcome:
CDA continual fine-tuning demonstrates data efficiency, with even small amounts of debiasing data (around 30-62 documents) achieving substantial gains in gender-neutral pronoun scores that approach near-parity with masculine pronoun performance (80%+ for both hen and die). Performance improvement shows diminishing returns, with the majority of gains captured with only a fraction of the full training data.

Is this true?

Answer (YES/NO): YES